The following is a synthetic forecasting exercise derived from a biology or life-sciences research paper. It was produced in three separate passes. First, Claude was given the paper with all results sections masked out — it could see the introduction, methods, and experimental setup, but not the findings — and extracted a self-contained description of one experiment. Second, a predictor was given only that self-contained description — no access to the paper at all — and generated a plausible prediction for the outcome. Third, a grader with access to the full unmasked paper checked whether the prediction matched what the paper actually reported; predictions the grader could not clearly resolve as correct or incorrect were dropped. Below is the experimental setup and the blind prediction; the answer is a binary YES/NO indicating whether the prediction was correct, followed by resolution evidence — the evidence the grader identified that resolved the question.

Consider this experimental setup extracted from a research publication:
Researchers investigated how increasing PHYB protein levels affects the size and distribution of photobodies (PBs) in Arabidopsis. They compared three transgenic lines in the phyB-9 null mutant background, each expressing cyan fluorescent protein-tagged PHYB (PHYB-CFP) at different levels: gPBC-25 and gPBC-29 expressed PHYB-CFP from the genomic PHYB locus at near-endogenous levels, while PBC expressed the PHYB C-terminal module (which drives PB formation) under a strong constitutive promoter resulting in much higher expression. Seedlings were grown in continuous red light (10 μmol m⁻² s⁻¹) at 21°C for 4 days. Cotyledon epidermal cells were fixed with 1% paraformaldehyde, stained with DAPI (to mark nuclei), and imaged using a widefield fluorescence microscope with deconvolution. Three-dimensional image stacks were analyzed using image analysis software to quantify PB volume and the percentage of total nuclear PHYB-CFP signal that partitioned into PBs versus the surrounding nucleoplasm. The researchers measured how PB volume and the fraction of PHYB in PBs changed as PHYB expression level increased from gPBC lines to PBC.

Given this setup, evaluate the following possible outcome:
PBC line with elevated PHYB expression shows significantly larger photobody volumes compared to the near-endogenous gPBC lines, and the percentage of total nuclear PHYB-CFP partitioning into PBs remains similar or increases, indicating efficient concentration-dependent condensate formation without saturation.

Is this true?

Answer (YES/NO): YES